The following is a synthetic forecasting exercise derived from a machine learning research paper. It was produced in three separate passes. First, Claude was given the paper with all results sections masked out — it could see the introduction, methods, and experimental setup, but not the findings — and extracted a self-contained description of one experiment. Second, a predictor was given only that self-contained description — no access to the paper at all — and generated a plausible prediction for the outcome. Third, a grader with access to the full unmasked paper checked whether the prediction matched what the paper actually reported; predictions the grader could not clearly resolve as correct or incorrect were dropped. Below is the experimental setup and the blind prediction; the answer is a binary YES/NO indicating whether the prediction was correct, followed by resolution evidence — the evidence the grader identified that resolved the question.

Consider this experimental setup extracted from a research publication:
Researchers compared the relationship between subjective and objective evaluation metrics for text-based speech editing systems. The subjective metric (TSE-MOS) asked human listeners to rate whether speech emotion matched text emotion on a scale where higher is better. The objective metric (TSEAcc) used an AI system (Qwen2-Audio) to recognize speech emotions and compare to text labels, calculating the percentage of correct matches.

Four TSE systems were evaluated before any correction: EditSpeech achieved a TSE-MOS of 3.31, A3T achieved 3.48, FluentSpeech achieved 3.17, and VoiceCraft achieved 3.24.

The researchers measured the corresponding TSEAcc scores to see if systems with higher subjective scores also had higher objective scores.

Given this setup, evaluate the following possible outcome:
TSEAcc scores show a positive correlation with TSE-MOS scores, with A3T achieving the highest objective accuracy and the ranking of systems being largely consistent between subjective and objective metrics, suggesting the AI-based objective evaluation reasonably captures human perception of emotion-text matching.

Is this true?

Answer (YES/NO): NO